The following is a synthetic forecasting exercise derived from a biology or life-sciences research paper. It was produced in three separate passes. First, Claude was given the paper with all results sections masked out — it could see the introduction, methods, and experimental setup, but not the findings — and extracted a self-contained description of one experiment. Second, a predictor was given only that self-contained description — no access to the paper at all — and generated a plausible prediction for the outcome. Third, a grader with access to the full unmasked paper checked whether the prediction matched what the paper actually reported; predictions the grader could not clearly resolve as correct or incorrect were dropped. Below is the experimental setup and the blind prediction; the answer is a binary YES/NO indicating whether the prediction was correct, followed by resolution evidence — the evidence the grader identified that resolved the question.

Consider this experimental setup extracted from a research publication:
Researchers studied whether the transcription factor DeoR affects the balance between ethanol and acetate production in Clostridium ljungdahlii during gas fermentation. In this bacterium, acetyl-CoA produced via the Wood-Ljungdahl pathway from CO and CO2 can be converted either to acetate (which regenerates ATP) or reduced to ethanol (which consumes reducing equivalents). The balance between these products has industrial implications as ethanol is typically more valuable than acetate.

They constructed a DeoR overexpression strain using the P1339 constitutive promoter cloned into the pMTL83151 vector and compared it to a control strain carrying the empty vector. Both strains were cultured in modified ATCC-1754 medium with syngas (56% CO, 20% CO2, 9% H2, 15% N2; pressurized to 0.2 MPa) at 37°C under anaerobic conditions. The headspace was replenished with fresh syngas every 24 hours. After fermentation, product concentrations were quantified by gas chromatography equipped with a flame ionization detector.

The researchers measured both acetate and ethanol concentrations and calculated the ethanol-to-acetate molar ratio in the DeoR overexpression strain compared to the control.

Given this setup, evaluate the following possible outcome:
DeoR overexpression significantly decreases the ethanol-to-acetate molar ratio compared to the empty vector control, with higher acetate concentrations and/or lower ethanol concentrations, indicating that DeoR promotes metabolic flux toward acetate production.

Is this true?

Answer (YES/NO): YES